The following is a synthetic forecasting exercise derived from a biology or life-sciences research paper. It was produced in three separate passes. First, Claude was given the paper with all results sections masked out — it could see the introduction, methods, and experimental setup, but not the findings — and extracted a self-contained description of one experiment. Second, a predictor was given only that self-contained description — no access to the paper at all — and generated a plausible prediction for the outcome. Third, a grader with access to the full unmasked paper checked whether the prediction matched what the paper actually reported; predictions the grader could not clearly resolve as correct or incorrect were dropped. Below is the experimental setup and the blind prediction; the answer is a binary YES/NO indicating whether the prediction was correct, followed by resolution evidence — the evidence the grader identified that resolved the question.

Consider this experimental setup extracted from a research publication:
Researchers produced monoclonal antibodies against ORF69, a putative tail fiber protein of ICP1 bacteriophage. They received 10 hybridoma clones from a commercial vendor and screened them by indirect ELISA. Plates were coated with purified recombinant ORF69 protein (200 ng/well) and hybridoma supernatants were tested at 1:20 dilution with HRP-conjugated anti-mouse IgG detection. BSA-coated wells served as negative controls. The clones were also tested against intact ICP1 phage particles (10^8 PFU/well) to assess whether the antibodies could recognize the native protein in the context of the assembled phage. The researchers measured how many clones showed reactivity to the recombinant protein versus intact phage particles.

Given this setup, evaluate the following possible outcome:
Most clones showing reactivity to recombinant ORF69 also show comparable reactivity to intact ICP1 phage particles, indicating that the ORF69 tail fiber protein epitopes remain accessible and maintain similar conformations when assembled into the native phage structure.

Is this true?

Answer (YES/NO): NO